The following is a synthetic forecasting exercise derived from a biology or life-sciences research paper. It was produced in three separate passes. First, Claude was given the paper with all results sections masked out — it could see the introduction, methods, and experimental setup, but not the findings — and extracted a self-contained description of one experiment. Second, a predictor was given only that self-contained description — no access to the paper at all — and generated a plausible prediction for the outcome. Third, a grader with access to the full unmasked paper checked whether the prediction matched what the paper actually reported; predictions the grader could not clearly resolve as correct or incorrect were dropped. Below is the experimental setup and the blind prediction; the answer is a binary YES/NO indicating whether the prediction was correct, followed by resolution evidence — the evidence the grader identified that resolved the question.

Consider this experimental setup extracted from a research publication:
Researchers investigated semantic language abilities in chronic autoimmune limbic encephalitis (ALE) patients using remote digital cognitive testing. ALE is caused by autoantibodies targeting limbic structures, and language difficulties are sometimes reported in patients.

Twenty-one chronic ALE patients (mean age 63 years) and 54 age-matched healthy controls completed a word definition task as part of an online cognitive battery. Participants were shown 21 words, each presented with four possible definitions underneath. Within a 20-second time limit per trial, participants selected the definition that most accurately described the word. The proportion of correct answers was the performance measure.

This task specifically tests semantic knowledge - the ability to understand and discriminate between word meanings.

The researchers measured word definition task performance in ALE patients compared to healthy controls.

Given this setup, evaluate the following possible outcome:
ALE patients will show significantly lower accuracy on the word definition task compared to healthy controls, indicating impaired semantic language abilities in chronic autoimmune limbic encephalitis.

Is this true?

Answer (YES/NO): YES